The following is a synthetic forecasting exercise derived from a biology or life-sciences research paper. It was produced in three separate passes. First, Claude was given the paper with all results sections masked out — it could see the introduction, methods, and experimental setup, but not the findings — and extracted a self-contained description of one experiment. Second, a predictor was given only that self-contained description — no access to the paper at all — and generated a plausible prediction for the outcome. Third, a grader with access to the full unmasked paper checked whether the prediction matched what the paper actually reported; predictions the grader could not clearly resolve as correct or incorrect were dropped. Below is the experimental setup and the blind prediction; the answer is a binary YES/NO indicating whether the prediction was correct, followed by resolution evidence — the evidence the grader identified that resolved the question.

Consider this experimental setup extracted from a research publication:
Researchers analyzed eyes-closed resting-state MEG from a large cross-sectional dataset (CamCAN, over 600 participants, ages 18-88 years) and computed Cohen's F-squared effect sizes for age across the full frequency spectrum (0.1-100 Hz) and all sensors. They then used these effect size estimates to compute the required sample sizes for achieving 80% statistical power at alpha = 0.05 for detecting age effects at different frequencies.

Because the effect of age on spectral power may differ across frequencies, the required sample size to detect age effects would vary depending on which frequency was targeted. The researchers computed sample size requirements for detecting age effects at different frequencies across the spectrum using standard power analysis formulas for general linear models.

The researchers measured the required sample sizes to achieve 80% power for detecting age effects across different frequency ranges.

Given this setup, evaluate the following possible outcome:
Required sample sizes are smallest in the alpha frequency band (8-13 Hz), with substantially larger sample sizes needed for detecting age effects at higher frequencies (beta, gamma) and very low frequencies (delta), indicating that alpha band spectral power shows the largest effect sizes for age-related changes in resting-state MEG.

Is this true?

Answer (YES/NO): NO